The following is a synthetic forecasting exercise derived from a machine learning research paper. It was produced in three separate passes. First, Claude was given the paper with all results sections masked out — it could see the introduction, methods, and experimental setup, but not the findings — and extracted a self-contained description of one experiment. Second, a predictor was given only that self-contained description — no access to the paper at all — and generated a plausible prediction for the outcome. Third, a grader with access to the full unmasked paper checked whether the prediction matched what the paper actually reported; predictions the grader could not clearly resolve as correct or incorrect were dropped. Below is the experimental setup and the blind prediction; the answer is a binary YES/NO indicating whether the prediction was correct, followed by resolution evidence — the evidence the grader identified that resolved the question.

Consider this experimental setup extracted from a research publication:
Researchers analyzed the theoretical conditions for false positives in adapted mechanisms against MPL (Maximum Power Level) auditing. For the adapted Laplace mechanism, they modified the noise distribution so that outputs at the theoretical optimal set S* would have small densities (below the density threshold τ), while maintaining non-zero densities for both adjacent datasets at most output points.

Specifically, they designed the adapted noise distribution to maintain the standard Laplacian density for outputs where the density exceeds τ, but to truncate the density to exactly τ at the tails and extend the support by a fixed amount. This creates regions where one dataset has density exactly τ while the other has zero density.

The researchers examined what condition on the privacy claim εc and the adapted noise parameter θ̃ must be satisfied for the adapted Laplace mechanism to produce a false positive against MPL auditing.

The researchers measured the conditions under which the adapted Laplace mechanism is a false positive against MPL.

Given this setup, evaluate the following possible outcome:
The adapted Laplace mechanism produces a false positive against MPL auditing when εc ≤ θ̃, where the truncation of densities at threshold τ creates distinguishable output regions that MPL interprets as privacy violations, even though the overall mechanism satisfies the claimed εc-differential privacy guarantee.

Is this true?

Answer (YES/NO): NO